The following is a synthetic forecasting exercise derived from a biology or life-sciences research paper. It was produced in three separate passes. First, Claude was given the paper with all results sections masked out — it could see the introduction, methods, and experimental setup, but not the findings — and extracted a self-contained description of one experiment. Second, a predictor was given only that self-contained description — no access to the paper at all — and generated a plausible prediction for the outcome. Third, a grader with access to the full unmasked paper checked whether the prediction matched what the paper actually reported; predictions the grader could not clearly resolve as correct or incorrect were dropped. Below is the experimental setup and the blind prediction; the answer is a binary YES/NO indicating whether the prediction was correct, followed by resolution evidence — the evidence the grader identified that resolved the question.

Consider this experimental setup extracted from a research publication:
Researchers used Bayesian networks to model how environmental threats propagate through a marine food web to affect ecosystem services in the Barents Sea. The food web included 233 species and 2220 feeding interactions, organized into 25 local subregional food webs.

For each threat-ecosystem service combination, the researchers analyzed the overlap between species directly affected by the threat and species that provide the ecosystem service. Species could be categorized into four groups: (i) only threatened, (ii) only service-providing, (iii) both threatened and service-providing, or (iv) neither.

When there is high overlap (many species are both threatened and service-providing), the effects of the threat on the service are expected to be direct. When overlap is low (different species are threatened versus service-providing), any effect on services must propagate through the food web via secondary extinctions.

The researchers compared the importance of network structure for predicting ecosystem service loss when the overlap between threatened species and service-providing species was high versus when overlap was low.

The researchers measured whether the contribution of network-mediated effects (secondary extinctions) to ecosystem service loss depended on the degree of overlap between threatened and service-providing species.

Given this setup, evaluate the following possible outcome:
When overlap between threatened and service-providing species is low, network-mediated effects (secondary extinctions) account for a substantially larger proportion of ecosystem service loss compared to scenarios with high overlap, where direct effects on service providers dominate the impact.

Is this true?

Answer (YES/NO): YES